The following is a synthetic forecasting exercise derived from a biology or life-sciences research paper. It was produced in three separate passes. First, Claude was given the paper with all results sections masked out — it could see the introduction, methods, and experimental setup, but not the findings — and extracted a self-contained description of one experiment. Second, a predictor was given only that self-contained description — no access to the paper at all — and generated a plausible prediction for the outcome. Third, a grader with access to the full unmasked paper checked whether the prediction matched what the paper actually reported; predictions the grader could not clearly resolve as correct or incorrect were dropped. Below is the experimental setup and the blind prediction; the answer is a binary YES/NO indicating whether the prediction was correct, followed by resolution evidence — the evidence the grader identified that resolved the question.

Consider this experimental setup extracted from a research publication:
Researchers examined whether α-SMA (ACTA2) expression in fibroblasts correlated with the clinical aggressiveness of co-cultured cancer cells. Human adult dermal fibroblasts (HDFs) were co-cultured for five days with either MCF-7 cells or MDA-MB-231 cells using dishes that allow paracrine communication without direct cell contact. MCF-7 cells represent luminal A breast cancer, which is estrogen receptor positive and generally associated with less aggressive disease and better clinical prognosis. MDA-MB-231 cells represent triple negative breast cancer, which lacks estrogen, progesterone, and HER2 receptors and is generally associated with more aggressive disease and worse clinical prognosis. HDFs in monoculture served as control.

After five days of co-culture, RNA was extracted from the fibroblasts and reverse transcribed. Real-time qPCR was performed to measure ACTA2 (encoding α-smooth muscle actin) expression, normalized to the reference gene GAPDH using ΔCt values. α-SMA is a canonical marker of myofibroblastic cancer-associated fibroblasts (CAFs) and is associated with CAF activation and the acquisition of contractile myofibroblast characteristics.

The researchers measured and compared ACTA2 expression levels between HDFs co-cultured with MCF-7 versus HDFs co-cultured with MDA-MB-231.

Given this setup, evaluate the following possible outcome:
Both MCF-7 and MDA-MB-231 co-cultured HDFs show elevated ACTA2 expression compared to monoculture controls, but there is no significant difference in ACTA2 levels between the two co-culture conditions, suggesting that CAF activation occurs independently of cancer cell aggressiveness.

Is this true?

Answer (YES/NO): NO